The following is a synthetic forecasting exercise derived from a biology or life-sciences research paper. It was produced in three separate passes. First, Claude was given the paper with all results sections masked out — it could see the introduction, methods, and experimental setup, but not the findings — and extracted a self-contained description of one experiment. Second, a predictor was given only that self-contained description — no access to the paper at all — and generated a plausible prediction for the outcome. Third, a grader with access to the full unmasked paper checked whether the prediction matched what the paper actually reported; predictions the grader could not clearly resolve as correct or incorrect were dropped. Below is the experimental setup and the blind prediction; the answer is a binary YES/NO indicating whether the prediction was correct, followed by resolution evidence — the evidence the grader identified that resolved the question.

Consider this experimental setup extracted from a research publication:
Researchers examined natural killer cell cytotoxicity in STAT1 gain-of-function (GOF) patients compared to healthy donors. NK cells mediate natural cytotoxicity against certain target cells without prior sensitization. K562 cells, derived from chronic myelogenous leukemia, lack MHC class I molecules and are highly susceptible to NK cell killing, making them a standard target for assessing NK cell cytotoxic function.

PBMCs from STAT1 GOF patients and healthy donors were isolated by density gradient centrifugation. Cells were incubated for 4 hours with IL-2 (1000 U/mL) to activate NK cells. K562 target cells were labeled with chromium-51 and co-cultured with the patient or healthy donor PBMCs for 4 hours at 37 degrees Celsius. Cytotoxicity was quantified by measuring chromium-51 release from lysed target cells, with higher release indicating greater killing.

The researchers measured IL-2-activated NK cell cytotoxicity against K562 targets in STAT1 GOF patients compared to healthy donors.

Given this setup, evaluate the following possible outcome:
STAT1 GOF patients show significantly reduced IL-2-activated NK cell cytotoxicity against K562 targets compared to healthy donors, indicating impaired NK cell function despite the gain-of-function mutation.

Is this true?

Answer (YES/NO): YES